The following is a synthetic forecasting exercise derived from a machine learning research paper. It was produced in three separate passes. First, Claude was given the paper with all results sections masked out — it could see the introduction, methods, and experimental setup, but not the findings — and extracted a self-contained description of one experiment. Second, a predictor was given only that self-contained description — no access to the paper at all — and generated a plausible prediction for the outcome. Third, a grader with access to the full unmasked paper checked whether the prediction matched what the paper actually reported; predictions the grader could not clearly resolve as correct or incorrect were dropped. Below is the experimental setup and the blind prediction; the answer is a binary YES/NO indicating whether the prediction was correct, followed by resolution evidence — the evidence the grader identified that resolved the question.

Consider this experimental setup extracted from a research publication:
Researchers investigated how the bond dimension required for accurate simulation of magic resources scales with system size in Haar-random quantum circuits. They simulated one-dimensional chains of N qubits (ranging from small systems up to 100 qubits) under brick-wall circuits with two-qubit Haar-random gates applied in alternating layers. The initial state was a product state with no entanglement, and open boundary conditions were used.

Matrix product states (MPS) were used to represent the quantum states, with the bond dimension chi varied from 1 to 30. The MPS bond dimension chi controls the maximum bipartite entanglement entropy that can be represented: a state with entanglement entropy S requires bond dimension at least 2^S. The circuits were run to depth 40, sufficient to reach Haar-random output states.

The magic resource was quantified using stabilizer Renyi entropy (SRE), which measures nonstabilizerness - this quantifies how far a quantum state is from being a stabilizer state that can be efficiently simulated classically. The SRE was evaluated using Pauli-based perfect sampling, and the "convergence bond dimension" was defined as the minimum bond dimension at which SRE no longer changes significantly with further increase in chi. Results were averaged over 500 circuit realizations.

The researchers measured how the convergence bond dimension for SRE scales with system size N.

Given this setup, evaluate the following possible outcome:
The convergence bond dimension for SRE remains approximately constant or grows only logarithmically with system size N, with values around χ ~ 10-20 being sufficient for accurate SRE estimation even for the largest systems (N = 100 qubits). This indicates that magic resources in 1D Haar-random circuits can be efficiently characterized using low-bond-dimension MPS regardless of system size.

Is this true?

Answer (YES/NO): NO